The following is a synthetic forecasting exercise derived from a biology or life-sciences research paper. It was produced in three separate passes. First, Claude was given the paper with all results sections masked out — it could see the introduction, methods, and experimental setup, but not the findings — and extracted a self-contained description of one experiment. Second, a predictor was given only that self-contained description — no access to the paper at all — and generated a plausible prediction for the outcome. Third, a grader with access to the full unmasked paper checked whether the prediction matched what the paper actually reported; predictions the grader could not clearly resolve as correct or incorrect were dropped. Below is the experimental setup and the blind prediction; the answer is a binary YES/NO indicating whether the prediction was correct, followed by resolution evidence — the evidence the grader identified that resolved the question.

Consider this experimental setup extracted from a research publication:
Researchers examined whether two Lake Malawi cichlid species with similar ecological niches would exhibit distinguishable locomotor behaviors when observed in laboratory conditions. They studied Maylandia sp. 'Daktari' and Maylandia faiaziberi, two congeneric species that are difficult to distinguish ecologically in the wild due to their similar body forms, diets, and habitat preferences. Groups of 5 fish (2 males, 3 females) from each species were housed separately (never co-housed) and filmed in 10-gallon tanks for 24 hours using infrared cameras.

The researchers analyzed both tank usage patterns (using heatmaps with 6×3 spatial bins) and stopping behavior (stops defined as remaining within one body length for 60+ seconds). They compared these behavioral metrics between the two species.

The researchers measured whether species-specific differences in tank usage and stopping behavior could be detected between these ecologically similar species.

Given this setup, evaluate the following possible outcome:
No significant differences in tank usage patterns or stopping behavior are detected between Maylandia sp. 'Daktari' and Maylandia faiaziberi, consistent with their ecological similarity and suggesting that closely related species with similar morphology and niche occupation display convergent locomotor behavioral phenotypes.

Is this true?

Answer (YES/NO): NO